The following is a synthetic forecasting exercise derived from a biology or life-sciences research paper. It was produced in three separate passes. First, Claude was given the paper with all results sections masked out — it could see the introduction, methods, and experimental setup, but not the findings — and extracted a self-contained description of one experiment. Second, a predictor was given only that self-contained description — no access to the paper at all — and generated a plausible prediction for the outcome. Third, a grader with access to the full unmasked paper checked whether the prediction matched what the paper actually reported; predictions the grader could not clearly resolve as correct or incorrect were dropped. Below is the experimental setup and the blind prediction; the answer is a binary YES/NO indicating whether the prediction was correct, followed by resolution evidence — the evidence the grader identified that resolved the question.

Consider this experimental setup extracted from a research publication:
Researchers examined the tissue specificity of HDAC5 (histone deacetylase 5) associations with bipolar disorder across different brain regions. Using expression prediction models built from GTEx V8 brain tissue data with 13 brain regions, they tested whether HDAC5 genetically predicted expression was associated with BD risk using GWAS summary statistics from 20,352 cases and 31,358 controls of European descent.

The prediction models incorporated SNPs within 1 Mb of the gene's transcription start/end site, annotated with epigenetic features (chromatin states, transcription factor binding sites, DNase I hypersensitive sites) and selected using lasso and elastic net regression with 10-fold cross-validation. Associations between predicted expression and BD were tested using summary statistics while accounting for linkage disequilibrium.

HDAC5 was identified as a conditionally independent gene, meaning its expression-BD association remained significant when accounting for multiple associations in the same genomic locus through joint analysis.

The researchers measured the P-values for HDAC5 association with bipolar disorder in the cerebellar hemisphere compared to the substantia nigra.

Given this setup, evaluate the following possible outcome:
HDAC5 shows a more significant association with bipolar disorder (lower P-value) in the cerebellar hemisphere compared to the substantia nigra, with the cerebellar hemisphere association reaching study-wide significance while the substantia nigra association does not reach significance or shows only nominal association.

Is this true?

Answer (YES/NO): YES